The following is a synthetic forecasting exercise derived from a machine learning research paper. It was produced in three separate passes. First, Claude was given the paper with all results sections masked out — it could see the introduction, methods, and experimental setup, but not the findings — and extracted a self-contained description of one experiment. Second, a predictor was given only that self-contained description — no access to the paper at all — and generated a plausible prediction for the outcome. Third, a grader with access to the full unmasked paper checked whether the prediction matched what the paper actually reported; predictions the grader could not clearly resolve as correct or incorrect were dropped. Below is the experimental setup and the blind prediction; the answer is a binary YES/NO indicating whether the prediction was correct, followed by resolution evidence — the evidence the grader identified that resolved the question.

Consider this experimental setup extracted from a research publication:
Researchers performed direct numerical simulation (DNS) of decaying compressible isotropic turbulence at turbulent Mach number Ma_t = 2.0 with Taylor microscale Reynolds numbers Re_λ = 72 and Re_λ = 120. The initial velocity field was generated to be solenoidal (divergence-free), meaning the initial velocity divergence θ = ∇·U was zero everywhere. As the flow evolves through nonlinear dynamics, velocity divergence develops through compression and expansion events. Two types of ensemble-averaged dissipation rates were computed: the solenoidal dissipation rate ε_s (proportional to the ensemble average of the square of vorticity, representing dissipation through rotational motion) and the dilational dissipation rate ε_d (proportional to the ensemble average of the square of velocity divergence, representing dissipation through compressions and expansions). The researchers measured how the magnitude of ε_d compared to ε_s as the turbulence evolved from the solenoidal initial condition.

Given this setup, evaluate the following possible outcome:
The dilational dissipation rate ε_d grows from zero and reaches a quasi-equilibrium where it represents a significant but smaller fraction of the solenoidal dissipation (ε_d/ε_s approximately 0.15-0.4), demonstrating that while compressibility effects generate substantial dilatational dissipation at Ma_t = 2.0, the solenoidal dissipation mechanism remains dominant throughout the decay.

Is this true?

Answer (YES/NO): NO